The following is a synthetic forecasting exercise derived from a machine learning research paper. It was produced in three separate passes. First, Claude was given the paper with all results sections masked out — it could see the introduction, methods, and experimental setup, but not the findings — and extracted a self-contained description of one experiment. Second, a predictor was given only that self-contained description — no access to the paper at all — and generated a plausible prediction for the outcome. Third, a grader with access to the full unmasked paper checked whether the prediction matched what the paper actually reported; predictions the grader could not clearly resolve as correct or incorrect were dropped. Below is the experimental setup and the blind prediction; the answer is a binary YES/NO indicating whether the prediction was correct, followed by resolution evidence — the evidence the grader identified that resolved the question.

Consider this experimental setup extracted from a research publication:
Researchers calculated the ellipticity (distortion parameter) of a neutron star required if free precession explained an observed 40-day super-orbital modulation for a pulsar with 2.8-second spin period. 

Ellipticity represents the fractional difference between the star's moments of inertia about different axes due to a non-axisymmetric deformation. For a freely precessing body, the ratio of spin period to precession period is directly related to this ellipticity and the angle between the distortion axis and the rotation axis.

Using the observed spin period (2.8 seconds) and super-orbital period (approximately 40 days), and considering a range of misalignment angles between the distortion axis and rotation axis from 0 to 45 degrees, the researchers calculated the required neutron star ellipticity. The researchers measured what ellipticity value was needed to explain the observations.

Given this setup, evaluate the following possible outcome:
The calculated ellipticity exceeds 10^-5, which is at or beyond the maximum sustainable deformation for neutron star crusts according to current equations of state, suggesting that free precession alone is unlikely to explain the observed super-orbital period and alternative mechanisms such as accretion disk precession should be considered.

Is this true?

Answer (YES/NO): NO